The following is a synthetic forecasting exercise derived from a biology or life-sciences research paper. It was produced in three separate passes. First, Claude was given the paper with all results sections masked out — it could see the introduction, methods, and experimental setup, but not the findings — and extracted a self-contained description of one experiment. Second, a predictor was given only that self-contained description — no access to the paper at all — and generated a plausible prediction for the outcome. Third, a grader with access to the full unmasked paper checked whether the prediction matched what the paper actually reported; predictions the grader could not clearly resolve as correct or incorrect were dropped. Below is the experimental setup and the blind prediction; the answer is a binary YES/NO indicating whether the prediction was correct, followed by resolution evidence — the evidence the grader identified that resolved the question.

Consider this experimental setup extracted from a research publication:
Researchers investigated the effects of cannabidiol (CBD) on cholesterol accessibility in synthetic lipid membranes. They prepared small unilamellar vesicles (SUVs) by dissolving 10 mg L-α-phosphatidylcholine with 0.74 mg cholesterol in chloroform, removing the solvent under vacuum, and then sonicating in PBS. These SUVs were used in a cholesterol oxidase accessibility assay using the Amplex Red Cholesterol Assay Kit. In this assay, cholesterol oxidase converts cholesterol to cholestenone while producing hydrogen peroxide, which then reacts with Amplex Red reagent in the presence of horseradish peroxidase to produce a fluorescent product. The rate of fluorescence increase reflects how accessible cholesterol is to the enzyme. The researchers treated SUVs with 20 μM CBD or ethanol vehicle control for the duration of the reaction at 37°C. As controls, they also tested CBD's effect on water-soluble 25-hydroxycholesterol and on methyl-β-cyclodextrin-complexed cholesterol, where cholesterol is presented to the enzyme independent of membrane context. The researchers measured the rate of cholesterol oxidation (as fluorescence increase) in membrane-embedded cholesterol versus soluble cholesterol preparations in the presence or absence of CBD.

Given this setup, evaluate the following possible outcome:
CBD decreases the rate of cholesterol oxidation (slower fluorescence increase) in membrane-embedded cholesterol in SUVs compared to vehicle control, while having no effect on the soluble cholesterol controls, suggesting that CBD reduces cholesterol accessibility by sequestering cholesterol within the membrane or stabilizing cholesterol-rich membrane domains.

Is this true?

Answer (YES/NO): NO